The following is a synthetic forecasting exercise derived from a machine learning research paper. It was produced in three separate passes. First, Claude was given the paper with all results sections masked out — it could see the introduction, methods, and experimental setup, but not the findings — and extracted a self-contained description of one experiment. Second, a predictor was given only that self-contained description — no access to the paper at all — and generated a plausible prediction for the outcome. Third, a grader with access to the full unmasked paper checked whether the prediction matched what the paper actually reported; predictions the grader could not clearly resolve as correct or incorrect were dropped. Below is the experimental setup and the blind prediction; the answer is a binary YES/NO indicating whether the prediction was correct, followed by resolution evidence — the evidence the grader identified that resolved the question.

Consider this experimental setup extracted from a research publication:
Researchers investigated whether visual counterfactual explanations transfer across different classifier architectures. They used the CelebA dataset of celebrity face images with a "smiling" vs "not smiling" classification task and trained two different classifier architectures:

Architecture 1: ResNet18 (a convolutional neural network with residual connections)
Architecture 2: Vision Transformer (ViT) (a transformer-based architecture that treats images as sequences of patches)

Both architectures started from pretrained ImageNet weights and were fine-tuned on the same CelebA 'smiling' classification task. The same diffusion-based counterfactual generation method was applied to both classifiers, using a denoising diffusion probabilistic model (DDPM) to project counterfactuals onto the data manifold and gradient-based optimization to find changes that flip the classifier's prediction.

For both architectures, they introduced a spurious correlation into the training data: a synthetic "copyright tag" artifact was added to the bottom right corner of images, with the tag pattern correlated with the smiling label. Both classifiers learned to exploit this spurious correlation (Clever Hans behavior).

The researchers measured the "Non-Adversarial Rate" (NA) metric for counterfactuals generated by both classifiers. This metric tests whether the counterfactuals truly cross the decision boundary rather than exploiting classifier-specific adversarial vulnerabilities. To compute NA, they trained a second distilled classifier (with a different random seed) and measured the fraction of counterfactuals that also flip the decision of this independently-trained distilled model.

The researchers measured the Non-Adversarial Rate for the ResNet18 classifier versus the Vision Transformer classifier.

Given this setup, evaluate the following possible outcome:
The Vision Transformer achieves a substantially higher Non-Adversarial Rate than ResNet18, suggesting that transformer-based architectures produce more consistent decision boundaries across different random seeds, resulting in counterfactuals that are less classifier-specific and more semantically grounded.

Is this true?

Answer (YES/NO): NO